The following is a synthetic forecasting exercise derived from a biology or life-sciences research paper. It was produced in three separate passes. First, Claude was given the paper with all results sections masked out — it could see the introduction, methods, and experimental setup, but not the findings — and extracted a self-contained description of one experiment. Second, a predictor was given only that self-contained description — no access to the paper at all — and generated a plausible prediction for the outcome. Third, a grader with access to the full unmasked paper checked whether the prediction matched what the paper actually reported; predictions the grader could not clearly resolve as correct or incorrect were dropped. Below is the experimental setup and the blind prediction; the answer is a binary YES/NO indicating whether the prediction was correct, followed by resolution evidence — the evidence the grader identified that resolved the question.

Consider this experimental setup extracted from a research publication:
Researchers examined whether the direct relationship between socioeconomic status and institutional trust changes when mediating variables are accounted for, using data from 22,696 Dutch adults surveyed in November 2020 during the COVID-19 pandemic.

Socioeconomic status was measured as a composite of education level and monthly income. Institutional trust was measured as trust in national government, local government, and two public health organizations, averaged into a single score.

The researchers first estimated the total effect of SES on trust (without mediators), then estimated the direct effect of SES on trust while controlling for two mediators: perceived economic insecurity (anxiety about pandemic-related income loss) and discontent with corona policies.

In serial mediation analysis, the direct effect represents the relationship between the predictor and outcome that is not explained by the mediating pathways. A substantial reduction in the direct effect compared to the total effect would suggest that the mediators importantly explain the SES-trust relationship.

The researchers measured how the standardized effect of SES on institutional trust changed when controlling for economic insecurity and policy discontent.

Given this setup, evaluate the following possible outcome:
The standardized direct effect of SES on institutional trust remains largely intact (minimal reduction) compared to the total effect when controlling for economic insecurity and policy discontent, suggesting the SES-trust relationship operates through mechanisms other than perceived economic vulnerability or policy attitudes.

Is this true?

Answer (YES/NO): NO